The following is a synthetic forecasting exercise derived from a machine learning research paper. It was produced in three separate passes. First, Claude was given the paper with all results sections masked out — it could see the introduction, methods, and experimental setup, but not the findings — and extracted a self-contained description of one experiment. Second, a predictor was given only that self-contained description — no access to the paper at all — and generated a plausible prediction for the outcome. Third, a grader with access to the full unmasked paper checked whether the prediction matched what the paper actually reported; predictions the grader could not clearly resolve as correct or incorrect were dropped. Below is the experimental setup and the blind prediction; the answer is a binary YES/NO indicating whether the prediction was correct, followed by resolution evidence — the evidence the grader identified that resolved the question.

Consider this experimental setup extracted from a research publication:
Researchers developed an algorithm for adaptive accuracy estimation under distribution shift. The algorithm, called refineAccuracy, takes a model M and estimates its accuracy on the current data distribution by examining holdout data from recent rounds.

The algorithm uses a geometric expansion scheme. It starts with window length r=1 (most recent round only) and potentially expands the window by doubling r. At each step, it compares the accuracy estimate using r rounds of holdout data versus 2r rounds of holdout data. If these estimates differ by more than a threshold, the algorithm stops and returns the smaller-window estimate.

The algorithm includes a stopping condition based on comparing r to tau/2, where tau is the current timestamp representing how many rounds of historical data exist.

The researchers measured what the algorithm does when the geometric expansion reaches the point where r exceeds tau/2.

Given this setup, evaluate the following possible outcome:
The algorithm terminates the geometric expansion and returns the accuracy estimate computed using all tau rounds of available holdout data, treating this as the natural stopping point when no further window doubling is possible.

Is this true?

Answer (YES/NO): YES